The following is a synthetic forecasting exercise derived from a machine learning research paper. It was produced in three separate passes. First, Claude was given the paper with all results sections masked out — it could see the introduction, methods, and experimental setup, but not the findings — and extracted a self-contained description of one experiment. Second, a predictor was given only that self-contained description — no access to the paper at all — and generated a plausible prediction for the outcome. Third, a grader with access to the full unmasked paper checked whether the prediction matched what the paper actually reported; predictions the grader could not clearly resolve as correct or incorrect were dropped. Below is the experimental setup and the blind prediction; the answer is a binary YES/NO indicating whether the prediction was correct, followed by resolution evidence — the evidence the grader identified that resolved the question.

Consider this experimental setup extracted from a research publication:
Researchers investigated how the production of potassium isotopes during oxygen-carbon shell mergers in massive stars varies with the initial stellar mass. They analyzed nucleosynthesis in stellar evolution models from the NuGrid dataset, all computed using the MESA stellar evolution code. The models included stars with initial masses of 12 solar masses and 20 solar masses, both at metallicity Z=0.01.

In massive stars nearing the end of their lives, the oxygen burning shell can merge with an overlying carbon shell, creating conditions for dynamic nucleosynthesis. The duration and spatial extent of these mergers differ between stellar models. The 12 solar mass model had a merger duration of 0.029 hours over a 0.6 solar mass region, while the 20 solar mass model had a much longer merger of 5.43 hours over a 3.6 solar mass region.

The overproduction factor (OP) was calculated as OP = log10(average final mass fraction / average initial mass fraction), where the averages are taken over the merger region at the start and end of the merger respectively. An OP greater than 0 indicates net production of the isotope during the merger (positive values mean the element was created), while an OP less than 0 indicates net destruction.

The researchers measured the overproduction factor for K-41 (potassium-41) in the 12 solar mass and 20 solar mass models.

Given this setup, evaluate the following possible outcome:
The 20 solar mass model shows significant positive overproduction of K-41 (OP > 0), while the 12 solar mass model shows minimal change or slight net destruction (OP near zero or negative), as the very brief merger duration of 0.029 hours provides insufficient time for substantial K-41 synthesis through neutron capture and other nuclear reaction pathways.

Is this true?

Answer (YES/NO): NO